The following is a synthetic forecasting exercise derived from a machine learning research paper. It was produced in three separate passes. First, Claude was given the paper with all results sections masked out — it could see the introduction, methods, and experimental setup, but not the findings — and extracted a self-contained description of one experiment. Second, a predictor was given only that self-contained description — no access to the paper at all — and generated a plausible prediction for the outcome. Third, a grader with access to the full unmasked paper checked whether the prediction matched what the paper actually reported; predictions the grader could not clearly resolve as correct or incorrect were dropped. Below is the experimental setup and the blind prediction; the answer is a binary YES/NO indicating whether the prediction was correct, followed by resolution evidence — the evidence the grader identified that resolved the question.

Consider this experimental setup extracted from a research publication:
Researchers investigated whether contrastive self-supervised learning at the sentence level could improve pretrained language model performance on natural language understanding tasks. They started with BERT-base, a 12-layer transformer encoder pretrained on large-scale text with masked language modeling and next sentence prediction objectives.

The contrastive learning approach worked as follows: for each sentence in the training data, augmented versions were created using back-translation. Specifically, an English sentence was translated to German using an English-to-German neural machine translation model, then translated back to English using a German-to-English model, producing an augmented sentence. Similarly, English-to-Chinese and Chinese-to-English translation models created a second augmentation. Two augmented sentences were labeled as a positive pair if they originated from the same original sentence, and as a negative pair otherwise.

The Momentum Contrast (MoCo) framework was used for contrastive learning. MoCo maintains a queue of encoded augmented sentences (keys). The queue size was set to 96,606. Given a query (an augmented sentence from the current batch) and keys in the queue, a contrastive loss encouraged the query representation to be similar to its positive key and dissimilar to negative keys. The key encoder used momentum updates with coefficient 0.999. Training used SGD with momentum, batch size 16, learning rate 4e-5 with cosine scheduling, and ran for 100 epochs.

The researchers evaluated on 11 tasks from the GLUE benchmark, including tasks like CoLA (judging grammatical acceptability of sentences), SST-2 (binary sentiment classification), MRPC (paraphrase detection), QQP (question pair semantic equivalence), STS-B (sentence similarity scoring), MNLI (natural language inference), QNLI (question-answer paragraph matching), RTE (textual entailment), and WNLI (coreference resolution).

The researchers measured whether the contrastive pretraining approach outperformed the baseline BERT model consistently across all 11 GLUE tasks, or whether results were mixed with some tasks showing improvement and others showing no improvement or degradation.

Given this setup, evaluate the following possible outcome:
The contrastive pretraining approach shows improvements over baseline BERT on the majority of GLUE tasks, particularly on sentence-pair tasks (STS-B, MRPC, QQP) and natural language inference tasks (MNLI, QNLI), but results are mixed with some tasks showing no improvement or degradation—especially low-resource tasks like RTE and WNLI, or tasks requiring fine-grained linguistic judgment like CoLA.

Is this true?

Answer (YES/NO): NO